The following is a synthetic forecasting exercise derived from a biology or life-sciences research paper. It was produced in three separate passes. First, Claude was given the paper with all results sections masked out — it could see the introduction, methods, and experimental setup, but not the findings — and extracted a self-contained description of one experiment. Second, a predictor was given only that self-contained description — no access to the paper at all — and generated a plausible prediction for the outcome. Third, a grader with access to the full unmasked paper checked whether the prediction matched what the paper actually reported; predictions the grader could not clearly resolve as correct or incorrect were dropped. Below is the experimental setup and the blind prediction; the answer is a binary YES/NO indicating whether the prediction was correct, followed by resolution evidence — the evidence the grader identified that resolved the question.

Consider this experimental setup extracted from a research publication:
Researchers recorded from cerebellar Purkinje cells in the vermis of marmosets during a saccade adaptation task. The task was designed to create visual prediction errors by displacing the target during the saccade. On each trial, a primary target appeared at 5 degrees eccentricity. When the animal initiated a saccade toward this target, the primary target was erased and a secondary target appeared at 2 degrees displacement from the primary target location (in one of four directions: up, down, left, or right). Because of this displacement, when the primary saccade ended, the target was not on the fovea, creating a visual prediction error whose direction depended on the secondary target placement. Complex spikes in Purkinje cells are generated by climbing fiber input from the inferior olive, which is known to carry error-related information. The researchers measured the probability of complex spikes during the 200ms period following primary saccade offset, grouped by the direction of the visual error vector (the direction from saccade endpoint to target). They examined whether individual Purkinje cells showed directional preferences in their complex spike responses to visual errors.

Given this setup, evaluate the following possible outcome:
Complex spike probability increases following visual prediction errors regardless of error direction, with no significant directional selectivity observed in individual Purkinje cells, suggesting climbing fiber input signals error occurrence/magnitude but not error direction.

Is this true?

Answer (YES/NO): NO